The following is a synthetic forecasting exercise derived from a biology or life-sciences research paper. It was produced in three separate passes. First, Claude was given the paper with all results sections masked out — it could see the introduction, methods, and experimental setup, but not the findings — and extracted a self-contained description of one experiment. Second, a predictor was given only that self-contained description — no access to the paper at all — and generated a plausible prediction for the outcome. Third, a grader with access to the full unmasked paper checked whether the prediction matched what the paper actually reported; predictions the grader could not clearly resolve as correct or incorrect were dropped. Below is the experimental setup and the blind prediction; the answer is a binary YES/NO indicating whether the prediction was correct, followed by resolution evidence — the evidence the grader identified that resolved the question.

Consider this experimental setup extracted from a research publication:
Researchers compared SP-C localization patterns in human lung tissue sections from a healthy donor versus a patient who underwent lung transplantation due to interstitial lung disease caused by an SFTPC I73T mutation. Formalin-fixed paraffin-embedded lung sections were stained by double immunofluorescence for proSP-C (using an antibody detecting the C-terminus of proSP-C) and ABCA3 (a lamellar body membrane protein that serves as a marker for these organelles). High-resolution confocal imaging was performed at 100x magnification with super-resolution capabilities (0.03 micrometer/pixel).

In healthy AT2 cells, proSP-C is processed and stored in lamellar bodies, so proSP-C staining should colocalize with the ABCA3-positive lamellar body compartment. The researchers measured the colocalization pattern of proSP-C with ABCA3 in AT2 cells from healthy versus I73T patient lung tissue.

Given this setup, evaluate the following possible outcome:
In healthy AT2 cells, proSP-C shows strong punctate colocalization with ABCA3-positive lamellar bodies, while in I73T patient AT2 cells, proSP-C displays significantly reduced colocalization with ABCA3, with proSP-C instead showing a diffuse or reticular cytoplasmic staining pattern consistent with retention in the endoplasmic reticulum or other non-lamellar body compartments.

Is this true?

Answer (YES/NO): NO